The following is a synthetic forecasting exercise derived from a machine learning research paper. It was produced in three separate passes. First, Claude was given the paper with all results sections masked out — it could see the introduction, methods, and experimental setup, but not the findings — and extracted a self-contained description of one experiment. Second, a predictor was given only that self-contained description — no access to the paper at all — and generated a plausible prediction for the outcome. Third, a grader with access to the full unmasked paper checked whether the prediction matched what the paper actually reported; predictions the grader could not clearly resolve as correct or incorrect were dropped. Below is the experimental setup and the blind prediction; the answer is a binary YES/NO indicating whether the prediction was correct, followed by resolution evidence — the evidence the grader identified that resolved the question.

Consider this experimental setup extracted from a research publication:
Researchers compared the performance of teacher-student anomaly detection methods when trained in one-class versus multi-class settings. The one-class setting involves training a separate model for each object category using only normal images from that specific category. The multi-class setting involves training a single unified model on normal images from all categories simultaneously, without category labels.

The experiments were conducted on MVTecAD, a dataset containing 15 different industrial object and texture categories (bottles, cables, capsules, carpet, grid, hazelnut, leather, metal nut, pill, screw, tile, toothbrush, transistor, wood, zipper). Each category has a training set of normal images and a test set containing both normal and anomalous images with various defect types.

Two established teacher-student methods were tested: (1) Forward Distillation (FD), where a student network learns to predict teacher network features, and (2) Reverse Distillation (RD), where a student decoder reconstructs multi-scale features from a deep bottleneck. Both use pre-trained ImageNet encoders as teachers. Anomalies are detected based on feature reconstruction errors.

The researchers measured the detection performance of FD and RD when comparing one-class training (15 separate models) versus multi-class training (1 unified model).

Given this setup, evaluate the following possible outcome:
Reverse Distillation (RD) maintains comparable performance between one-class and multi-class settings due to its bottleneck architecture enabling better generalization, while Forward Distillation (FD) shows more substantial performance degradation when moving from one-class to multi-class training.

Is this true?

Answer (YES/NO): NO